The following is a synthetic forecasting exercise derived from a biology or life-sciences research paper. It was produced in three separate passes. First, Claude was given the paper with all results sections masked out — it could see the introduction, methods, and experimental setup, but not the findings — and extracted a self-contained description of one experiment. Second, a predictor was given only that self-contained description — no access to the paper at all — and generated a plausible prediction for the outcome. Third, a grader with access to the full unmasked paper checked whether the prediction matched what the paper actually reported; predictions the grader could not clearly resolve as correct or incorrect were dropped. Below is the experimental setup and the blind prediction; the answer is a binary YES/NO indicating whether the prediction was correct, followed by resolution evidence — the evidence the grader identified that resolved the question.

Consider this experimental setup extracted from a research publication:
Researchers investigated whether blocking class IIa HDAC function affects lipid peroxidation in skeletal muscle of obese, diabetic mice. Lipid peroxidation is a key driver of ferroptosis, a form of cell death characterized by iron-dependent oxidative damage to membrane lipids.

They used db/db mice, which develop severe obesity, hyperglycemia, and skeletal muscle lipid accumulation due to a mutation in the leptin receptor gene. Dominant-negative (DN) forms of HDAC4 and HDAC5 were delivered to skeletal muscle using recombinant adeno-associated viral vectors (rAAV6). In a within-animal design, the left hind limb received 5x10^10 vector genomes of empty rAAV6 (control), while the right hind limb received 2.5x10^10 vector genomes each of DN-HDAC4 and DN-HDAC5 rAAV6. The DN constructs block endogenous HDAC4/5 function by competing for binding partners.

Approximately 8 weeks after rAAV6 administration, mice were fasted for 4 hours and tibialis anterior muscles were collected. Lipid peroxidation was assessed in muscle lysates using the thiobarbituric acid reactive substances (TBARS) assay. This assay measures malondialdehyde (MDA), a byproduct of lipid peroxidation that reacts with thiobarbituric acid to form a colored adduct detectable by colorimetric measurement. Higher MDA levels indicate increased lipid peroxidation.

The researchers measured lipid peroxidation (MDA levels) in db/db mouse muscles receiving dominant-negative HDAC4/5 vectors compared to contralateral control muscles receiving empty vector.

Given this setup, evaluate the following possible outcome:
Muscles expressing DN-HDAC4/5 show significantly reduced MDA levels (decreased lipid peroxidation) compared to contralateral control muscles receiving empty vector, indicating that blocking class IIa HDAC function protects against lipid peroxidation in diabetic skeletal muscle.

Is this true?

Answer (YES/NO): NO